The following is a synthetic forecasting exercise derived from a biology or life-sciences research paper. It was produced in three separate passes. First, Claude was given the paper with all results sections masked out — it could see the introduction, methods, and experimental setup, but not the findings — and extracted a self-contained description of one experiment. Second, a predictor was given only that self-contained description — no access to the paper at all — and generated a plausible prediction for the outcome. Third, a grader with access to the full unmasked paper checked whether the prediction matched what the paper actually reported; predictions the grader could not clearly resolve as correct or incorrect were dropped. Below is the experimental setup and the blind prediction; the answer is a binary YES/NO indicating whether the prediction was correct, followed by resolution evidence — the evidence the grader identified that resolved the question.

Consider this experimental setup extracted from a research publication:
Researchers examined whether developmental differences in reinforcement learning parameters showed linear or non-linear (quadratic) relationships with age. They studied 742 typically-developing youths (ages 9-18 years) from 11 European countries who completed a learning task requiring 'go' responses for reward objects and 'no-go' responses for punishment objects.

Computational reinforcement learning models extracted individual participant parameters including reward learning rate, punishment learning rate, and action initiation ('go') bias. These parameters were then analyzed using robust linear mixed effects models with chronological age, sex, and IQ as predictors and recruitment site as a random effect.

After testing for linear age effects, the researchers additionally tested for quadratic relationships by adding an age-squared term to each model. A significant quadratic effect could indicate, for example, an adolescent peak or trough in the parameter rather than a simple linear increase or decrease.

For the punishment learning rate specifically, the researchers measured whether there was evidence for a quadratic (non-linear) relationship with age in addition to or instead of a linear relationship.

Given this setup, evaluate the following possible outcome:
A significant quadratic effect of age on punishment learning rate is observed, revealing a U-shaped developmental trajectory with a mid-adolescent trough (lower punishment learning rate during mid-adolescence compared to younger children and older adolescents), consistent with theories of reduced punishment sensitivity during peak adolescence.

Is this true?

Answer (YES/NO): NO